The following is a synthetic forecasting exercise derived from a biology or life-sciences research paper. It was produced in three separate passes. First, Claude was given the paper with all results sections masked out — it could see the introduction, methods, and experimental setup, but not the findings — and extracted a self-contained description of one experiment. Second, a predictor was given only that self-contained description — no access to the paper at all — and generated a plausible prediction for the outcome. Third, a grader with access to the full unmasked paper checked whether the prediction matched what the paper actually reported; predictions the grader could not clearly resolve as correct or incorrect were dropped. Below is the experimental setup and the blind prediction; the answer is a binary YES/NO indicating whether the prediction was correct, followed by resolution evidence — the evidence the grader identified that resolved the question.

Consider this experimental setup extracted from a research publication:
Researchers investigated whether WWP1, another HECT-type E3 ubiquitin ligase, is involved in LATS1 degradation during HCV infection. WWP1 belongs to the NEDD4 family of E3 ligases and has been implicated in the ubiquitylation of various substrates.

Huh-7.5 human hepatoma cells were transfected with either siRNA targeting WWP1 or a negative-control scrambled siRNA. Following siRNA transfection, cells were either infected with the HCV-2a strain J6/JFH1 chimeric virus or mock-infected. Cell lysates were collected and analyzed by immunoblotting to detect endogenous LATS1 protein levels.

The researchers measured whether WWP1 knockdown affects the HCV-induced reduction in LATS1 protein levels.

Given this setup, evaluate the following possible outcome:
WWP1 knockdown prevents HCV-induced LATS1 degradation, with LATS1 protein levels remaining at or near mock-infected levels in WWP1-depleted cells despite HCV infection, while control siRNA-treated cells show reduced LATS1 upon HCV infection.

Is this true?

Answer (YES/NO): NO